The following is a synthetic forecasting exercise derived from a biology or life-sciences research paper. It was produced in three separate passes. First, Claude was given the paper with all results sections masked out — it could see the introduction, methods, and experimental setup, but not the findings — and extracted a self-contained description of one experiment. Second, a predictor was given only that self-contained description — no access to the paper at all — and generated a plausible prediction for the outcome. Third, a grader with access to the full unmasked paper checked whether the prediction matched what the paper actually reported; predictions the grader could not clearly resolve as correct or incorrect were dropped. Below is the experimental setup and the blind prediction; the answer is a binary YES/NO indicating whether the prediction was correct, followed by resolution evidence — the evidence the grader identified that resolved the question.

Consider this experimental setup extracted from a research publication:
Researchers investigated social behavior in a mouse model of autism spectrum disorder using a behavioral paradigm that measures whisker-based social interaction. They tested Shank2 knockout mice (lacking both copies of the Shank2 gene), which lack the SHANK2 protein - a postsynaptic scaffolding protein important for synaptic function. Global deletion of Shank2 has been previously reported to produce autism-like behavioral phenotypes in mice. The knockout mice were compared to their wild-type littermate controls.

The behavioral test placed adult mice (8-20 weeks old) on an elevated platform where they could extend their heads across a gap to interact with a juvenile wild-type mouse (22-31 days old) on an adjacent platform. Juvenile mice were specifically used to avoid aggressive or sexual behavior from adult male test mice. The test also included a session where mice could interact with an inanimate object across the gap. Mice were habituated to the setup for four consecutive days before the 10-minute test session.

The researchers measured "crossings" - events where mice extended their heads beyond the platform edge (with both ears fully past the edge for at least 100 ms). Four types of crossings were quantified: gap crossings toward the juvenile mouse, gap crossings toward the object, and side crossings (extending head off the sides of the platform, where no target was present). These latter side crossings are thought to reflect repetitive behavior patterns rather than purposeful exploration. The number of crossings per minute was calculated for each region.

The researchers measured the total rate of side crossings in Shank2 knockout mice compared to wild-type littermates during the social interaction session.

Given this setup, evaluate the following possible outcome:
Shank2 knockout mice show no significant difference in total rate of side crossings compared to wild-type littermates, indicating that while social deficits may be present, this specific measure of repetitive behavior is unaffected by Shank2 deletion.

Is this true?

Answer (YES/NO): NO